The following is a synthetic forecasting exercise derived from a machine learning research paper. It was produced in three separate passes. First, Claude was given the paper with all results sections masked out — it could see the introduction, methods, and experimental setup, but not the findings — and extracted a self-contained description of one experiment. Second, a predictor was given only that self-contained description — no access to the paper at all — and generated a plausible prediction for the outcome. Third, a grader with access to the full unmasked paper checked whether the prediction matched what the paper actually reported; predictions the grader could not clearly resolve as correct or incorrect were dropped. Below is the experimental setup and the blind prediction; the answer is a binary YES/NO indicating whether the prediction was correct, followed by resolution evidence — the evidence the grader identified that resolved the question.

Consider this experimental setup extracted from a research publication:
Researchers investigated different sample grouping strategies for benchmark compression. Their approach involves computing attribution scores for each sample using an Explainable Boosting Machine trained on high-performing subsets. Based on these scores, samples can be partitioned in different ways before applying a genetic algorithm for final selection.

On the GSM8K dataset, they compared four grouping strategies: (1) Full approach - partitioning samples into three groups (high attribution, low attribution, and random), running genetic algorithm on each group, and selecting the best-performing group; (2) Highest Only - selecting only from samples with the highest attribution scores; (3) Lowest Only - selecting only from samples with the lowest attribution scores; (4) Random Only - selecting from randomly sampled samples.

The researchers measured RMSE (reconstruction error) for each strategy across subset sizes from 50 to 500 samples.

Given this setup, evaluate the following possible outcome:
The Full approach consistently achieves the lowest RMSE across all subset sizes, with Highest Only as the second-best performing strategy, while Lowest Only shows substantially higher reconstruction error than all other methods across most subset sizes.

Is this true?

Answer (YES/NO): NO